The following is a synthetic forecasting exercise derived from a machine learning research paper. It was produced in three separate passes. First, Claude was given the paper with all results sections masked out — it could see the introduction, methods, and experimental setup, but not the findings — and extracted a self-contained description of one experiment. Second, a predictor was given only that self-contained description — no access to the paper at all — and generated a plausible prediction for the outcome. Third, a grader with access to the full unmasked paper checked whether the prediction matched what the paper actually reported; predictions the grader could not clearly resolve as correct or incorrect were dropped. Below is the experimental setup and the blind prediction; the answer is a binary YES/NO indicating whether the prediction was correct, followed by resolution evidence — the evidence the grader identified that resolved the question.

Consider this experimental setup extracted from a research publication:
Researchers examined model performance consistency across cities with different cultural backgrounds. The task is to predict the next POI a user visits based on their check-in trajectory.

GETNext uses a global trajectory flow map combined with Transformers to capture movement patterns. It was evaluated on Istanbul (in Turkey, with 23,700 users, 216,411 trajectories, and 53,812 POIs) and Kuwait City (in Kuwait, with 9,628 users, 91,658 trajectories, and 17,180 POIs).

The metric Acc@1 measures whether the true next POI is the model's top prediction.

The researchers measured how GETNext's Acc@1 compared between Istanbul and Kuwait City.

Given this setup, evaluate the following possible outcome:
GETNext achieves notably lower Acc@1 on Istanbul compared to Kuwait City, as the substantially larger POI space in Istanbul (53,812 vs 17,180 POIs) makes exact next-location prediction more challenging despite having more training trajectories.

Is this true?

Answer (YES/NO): YES